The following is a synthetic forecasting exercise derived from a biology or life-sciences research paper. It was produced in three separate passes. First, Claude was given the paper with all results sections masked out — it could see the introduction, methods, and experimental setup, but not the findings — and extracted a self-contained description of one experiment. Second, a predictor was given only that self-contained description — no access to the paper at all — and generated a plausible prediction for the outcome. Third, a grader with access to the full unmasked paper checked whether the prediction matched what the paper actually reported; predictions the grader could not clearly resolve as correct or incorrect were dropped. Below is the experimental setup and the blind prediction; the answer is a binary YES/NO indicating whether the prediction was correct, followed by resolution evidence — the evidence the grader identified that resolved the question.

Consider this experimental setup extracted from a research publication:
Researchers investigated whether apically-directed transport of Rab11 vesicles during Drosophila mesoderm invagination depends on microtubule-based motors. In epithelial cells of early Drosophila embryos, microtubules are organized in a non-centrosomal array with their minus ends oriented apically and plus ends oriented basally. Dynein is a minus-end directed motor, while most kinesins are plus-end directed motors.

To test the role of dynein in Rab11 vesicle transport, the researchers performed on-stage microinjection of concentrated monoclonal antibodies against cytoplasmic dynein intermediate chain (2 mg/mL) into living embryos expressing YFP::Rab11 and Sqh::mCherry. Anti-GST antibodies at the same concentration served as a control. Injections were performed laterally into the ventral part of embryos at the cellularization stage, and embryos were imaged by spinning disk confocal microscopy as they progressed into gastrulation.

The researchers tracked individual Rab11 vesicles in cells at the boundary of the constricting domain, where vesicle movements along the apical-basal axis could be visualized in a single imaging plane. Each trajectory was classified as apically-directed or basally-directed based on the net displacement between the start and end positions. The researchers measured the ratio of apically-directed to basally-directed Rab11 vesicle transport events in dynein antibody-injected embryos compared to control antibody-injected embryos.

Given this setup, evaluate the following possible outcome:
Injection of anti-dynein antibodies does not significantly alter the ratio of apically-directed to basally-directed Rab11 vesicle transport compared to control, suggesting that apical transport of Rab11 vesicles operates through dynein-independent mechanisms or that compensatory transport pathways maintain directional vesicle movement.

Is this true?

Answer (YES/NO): NO